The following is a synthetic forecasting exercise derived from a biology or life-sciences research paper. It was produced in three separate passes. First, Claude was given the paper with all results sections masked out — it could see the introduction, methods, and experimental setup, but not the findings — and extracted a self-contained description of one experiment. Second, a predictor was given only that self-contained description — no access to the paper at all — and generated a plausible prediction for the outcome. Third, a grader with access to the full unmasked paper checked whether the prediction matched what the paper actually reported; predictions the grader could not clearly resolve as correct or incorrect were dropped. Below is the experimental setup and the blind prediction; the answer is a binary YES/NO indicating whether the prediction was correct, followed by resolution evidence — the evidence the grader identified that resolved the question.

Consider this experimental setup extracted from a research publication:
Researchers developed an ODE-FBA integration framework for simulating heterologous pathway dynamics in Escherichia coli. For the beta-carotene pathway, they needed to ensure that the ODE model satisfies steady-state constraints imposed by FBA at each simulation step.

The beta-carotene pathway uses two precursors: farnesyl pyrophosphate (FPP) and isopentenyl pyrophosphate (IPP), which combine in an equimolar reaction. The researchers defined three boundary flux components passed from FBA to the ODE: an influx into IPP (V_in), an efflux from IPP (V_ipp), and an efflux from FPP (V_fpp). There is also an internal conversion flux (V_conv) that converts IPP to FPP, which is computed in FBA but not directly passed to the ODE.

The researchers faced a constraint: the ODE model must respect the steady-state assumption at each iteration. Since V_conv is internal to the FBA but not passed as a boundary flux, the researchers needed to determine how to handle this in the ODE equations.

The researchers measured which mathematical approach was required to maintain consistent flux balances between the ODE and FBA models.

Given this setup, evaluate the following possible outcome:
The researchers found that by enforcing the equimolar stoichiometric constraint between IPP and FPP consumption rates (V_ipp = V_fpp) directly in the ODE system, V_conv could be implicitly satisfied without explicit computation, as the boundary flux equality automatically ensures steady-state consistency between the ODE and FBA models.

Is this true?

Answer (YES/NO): NO